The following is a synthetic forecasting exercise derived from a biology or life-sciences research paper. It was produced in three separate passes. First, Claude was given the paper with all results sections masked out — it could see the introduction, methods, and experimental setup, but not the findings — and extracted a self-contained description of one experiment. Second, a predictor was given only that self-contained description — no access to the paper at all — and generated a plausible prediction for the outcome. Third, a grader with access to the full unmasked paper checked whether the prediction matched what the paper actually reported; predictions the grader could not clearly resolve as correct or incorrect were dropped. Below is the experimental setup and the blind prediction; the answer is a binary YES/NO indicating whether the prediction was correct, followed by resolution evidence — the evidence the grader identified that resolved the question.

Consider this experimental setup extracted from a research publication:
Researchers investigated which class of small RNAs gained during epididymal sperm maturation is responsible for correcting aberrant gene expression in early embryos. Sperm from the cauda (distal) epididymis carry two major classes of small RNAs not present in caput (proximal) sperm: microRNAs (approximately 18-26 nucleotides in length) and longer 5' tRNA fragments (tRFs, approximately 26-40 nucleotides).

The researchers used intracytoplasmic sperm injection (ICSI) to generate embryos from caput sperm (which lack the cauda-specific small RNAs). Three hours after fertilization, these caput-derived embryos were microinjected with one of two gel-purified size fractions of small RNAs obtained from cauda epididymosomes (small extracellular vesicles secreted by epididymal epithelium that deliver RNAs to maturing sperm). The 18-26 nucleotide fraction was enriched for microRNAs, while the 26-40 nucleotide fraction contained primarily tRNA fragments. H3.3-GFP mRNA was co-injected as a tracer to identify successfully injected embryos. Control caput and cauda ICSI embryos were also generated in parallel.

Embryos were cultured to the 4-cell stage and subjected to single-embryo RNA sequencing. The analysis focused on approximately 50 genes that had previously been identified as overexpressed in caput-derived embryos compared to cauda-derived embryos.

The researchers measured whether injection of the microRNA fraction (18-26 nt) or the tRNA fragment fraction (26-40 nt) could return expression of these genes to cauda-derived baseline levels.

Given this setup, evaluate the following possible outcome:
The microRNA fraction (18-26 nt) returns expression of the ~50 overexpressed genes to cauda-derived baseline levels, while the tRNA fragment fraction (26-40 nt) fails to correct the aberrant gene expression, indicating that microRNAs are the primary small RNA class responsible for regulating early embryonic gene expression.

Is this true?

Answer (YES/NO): YES